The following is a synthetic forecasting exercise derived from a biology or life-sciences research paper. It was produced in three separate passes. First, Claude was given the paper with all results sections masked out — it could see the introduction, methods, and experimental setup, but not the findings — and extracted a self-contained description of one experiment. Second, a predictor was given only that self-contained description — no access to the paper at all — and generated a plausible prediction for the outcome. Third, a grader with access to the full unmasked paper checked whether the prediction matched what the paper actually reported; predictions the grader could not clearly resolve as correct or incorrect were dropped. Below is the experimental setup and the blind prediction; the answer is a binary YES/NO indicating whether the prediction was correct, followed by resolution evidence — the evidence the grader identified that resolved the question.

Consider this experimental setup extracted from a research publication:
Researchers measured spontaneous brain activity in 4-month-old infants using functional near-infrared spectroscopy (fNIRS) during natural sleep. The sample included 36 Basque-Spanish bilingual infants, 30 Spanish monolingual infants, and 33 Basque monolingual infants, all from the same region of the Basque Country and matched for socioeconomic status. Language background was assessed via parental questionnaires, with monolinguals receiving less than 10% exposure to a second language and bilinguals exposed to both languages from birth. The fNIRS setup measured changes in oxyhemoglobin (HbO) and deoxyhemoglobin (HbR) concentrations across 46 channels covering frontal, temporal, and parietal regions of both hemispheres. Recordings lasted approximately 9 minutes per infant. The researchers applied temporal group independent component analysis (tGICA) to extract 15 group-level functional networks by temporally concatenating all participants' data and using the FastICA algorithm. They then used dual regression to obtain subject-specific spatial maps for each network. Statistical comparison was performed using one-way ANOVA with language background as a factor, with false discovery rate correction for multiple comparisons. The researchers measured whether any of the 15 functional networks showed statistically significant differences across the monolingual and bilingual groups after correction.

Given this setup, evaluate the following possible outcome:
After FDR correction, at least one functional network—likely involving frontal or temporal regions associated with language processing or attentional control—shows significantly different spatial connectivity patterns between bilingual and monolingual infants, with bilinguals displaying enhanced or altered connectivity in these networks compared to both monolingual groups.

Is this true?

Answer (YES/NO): NO